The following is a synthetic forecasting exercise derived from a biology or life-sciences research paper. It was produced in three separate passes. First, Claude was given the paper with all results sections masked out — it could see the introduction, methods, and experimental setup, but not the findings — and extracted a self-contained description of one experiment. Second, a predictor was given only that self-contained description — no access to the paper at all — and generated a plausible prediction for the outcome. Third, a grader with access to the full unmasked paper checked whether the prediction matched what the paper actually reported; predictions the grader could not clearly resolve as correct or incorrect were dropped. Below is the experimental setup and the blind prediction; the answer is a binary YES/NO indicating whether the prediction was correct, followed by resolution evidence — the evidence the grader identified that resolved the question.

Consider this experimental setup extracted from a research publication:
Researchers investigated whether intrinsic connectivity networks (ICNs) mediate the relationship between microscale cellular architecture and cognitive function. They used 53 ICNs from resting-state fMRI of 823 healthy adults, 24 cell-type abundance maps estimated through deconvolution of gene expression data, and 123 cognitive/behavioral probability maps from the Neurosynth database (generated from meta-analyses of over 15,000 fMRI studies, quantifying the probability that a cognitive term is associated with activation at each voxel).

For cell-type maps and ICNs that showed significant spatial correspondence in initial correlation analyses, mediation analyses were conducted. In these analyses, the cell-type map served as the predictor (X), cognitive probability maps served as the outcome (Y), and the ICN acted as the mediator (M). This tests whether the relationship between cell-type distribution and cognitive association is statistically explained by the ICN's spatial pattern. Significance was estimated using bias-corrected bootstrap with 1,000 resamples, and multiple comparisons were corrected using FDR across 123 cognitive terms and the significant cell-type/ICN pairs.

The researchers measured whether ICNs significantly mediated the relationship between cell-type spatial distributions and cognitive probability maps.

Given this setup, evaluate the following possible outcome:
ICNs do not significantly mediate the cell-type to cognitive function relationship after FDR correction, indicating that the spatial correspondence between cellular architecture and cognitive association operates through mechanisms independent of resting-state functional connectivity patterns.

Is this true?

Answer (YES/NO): NO